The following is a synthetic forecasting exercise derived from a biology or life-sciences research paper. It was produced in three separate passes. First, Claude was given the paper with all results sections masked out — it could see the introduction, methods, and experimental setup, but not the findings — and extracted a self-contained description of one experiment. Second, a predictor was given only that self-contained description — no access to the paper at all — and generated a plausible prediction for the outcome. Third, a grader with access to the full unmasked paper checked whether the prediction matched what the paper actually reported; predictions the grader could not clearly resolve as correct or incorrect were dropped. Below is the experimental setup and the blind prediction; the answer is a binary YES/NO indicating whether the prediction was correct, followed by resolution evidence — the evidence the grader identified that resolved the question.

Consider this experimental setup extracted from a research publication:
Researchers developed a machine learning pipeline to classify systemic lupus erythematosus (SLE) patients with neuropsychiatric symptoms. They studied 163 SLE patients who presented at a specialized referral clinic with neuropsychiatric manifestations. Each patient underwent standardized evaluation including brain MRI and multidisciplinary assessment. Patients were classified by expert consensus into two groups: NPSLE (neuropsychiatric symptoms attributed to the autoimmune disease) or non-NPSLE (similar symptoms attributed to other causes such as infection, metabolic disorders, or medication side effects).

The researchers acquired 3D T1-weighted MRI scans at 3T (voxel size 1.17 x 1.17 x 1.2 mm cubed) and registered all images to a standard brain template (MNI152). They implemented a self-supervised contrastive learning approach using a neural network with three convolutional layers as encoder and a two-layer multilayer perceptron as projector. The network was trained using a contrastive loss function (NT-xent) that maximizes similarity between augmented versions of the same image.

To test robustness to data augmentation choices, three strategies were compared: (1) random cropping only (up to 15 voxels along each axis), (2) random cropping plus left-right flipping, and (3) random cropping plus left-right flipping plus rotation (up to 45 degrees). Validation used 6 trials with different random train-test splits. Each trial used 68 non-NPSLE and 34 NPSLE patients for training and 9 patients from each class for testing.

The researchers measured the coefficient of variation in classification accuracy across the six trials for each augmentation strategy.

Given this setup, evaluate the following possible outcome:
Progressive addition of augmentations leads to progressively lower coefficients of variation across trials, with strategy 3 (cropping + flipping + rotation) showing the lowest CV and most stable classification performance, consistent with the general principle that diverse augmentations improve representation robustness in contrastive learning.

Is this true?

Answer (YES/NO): NO